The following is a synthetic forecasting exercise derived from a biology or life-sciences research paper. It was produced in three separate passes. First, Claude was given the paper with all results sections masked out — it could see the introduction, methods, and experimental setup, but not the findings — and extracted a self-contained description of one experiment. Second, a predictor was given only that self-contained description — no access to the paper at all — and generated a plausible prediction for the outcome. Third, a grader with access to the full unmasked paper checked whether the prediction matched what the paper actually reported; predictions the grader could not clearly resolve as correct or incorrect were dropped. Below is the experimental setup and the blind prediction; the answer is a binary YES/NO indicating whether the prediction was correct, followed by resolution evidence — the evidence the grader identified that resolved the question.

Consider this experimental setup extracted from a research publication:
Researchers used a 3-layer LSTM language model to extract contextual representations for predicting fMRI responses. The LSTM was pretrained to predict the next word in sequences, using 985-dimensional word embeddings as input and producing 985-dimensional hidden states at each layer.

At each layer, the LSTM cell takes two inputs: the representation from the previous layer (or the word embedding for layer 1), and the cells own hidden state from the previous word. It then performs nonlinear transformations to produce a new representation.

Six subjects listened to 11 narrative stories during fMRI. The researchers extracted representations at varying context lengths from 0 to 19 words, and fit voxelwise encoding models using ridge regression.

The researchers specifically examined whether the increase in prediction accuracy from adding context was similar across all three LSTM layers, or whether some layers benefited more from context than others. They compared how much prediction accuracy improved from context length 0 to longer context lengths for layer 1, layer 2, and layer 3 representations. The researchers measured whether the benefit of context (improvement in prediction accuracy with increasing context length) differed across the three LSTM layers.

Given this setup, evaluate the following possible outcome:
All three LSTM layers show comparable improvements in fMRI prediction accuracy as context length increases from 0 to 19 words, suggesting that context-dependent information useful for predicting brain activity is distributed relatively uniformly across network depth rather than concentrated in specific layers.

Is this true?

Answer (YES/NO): NO